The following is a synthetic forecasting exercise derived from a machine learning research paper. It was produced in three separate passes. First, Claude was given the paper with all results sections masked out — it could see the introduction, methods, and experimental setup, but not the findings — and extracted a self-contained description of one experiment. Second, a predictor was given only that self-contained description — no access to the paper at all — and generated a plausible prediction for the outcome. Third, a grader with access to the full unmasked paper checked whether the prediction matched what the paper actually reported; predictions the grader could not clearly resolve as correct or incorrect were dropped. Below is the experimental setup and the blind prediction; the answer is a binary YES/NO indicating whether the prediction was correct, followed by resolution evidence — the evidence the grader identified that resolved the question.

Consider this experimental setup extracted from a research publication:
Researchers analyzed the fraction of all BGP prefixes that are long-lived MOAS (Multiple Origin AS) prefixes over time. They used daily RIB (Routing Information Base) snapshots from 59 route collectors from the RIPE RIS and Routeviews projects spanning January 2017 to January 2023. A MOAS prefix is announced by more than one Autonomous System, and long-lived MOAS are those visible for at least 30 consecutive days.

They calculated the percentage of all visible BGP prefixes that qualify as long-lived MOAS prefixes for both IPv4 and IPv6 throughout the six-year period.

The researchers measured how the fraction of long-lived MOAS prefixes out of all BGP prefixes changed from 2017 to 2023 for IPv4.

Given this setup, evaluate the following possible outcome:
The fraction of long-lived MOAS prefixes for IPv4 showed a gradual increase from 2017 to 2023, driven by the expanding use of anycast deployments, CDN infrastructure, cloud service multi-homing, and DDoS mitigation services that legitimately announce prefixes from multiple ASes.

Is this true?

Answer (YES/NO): NO